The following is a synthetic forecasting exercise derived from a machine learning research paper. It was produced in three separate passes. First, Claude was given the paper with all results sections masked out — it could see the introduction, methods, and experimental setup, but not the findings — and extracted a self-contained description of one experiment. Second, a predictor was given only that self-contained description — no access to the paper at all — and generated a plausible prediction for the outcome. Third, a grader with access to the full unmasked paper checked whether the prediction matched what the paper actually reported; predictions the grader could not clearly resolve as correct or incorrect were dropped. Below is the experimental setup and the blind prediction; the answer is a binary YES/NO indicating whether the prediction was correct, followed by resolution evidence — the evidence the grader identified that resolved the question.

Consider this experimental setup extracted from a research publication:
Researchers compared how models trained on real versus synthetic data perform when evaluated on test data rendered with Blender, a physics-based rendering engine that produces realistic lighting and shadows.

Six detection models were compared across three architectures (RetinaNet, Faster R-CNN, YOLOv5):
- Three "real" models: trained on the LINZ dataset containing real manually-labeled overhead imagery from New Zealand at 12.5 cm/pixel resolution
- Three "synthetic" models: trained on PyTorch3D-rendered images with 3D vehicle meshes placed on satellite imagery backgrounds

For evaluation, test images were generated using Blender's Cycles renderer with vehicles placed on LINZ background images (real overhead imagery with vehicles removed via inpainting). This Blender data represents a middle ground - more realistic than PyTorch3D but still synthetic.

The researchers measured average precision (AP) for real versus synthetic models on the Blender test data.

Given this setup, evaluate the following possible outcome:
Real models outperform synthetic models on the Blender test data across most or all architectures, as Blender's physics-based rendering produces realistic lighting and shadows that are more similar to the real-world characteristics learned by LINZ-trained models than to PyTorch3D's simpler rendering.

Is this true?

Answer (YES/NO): NO